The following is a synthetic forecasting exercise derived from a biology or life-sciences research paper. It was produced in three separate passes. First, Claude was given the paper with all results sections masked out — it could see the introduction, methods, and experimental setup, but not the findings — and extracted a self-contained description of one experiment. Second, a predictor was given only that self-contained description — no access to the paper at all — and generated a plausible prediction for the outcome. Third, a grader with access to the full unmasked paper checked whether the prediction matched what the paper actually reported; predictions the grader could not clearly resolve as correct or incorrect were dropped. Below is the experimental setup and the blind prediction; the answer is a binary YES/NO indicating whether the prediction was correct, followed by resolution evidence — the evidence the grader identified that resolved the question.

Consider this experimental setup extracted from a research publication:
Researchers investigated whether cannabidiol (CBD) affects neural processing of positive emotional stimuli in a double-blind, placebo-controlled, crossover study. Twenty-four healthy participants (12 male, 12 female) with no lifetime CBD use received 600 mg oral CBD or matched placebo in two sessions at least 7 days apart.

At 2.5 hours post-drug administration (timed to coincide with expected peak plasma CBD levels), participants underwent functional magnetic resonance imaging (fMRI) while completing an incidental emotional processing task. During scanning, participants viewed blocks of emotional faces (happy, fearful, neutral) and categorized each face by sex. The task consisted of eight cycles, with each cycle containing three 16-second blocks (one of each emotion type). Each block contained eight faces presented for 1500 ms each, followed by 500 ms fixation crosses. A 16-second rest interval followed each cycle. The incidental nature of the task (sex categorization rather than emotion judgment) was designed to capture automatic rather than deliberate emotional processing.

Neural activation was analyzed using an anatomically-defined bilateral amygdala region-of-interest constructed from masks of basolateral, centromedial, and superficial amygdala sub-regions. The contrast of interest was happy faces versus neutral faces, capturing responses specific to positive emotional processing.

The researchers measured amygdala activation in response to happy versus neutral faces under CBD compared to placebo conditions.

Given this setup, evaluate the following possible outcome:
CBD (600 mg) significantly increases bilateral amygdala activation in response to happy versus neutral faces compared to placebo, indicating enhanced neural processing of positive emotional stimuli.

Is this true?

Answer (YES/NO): NO